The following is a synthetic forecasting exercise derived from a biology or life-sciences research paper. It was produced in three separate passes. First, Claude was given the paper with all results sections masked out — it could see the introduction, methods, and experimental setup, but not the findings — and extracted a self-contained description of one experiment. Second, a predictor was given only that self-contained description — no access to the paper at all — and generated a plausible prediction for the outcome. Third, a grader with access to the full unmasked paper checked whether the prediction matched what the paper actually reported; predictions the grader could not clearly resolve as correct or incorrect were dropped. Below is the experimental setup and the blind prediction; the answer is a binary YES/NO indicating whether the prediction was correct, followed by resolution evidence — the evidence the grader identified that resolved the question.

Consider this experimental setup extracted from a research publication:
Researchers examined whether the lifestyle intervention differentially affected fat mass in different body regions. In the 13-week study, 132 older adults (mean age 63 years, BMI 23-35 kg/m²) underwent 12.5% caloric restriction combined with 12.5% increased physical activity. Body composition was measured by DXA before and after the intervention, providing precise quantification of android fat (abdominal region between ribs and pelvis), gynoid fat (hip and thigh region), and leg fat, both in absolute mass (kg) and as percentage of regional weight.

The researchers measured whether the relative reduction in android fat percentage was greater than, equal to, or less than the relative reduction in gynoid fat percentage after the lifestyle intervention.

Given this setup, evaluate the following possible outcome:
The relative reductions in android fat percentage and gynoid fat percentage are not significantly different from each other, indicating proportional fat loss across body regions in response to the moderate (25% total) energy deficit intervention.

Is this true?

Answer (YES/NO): NO